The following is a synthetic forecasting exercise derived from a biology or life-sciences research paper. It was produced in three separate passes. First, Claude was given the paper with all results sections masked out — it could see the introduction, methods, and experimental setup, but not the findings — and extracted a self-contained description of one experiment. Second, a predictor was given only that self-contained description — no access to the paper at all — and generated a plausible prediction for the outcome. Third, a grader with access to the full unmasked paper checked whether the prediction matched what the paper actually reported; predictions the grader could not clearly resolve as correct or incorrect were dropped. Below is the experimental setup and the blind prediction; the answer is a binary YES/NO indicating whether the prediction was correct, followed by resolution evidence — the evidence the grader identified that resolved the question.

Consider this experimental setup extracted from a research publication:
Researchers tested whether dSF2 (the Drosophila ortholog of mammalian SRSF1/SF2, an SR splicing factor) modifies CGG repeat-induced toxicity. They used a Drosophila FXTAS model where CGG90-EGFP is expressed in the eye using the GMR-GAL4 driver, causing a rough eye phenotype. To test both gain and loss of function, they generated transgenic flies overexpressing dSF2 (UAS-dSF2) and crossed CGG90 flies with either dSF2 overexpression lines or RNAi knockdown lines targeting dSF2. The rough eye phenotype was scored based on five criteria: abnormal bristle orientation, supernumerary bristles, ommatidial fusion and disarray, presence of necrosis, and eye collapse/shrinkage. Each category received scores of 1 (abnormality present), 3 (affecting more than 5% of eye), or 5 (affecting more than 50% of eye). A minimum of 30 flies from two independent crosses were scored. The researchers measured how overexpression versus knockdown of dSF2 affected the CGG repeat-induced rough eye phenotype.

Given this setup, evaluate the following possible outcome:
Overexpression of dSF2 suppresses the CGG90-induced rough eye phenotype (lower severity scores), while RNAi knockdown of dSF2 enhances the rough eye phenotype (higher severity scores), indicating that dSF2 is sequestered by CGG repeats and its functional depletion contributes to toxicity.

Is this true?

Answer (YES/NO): NO